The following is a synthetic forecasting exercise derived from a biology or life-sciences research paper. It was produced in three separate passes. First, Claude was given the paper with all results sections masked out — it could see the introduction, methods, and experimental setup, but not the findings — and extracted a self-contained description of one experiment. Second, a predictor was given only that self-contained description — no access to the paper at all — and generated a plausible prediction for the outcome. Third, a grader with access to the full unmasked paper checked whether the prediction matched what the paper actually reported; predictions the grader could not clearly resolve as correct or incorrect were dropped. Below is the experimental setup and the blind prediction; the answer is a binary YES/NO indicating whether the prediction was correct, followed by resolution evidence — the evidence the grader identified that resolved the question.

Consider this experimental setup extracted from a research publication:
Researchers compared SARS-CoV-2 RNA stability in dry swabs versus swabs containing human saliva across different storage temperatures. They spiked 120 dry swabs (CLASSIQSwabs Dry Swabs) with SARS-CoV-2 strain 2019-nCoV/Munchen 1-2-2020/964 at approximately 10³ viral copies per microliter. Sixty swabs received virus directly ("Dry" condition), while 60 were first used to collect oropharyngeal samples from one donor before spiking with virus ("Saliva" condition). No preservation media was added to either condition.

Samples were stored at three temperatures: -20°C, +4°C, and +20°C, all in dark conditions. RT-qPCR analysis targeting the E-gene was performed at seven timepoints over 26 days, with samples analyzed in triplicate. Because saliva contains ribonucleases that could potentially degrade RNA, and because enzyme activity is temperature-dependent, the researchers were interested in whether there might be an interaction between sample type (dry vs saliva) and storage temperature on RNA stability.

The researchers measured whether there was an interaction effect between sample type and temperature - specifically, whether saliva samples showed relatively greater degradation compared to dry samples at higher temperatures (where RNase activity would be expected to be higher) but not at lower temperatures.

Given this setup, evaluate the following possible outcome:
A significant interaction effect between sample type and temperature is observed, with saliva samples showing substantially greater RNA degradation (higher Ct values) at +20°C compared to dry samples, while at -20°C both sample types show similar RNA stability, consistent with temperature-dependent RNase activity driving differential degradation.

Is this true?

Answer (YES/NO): NO